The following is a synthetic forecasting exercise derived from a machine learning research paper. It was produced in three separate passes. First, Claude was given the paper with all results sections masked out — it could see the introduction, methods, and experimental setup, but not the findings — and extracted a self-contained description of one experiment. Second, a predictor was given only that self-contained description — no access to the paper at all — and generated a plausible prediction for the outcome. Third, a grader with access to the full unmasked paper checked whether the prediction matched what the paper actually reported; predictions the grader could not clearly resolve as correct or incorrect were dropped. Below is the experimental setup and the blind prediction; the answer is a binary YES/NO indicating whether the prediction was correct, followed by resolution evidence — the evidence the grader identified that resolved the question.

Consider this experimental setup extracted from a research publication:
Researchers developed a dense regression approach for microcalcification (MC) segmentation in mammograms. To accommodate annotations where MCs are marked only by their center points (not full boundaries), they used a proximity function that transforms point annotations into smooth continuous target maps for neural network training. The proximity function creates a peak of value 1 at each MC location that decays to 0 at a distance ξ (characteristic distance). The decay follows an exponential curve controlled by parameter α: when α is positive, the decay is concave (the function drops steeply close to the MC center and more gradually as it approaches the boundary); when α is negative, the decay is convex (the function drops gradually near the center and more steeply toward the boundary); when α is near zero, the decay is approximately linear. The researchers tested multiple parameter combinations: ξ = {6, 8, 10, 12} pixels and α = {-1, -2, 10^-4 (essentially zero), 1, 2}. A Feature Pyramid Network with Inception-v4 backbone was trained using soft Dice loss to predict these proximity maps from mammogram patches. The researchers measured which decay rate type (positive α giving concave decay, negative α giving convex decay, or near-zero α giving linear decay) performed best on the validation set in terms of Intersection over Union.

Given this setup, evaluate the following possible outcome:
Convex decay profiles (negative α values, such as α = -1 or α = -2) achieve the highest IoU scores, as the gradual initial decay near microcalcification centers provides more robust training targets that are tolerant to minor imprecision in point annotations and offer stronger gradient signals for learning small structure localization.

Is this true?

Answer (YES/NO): NO